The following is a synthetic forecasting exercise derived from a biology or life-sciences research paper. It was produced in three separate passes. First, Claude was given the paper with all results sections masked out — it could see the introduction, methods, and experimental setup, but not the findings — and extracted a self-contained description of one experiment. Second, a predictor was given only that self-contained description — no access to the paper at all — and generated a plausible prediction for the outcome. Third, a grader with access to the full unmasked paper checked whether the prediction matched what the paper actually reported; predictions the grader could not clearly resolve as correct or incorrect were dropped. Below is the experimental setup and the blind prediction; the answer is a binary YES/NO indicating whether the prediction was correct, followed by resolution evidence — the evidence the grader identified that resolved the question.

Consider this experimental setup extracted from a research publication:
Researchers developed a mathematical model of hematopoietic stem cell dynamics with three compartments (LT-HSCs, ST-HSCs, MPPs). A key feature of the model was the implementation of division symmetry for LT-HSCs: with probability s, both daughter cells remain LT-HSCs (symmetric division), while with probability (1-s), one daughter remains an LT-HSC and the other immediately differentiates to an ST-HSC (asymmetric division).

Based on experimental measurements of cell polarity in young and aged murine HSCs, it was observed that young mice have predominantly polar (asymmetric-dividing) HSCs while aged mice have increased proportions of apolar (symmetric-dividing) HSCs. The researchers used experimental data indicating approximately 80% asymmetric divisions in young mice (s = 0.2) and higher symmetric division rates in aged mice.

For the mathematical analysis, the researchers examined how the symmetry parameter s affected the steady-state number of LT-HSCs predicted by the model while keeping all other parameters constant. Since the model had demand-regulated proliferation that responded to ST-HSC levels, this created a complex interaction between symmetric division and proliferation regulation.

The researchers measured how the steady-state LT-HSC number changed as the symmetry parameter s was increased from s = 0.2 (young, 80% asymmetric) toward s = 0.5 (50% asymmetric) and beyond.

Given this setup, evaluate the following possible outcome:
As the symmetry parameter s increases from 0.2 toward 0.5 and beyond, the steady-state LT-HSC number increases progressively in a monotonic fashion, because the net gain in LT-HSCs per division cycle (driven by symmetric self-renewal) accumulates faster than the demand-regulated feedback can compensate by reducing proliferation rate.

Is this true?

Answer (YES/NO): YES